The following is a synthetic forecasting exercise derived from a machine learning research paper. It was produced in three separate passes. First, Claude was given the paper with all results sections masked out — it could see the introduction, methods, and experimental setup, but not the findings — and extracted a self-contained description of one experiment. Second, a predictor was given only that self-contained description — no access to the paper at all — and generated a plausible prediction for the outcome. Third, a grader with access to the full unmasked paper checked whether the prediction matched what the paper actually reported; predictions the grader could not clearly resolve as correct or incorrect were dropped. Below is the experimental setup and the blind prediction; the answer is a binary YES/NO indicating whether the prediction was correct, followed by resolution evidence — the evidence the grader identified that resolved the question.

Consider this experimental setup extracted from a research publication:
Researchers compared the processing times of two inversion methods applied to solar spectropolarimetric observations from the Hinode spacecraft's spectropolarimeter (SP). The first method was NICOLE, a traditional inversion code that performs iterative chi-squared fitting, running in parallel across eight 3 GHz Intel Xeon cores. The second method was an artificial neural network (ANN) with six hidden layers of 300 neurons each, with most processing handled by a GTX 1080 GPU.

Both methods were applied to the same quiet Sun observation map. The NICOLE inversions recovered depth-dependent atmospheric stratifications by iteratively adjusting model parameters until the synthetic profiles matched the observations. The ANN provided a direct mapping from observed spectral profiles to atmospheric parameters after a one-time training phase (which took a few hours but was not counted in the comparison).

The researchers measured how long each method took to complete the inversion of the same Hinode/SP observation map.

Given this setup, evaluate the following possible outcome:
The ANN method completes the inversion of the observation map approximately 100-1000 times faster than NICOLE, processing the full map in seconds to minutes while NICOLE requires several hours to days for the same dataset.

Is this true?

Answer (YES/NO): NO